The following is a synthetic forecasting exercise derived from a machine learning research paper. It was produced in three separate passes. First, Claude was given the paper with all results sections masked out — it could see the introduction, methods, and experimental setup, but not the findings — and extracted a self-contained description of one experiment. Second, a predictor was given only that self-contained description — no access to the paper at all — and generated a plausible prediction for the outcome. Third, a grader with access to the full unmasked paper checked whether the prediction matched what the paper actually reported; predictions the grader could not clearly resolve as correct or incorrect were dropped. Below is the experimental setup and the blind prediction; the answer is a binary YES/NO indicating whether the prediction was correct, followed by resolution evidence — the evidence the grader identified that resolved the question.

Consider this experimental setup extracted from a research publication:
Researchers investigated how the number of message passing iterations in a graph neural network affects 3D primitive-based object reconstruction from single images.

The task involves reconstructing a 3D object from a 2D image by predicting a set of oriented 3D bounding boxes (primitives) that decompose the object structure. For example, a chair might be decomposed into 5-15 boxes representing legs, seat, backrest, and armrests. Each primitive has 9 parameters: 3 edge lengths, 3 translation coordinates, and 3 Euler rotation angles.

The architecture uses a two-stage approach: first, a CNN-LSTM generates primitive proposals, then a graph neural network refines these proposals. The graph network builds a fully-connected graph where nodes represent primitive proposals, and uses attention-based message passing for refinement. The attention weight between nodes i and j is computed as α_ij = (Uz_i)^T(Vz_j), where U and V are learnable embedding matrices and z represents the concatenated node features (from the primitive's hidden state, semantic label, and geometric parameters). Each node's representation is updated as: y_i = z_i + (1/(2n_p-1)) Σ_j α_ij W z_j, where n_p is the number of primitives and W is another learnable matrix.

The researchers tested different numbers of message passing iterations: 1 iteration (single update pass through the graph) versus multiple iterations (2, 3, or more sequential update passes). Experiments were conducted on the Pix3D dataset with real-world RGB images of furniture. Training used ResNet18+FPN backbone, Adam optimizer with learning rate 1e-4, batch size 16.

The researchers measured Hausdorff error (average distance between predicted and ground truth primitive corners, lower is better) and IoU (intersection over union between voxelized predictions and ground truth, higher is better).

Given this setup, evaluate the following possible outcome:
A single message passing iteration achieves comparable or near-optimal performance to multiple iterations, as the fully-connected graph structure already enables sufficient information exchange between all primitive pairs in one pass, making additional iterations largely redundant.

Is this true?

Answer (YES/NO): YES